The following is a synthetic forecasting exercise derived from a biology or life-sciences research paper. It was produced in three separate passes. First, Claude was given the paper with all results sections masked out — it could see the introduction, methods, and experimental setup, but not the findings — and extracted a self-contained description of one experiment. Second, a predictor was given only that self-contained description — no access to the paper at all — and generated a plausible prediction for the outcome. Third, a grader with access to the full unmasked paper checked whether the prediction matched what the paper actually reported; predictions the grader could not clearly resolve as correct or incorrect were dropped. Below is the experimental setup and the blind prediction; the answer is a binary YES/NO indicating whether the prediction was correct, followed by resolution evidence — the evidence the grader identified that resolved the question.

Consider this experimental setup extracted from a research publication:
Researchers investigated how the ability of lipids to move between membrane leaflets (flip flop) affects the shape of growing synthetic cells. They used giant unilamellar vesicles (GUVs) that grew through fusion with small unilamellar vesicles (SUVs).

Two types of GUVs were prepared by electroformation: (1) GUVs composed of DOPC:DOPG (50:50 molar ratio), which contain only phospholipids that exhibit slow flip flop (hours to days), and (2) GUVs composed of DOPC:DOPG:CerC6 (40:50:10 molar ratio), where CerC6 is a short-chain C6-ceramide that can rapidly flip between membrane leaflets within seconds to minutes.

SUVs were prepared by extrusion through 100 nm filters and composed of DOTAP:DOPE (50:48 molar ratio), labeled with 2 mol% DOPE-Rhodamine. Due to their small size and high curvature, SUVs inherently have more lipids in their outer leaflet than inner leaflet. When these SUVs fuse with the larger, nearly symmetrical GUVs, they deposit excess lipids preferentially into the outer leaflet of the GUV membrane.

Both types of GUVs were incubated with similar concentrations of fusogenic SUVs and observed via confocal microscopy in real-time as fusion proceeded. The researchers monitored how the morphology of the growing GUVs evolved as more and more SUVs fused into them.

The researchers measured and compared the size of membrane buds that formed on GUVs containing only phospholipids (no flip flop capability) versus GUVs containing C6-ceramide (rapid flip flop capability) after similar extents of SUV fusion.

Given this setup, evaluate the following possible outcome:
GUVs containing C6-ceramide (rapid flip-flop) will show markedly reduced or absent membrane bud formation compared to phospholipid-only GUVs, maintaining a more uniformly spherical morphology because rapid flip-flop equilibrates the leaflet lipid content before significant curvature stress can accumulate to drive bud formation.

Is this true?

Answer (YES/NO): NO